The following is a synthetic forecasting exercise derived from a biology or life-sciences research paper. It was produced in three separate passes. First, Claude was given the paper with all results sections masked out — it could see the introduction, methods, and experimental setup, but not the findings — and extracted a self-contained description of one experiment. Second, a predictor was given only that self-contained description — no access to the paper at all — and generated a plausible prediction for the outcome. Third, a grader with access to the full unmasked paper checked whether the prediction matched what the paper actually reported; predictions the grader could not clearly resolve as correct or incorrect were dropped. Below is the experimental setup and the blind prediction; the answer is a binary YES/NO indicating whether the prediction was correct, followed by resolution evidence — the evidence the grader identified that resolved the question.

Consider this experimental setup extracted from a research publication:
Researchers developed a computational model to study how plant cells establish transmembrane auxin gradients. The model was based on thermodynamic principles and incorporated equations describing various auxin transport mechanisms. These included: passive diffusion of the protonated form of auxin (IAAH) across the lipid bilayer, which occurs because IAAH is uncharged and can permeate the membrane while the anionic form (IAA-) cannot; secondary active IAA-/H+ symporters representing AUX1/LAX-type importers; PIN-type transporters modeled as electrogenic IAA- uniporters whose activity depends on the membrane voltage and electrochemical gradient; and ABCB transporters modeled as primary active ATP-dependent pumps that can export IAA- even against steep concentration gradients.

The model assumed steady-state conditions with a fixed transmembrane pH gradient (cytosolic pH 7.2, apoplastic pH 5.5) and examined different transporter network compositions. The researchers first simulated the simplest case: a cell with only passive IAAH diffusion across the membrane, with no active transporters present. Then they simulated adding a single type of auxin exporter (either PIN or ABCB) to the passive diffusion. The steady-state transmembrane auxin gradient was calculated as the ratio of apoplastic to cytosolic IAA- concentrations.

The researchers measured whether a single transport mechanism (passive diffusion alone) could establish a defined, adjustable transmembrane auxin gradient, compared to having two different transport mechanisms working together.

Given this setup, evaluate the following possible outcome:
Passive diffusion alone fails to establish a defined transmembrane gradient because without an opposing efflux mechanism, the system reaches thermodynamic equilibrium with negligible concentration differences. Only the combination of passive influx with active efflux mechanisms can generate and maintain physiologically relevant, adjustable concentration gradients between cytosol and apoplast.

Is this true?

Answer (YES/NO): NO